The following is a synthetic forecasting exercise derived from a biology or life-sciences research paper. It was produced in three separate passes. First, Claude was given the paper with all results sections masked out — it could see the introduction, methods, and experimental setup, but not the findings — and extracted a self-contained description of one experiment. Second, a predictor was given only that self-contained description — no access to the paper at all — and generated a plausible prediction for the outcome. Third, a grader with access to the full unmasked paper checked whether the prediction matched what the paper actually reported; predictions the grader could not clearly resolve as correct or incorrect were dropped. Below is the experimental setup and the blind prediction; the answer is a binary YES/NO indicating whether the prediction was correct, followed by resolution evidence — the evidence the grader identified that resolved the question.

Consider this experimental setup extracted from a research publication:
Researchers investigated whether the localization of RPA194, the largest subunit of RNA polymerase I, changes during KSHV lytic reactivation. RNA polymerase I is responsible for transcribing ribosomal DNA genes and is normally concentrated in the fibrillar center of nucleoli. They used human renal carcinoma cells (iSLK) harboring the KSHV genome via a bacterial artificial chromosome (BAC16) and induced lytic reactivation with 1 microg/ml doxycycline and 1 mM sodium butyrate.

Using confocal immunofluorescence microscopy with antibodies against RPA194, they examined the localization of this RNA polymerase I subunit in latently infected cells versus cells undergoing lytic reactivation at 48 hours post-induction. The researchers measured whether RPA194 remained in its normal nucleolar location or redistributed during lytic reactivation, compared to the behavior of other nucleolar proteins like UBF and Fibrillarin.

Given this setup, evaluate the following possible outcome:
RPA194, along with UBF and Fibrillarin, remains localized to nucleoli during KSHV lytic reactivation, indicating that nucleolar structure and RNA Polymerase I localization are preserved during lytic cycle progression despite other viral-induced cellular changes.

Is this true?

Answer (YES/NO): NO